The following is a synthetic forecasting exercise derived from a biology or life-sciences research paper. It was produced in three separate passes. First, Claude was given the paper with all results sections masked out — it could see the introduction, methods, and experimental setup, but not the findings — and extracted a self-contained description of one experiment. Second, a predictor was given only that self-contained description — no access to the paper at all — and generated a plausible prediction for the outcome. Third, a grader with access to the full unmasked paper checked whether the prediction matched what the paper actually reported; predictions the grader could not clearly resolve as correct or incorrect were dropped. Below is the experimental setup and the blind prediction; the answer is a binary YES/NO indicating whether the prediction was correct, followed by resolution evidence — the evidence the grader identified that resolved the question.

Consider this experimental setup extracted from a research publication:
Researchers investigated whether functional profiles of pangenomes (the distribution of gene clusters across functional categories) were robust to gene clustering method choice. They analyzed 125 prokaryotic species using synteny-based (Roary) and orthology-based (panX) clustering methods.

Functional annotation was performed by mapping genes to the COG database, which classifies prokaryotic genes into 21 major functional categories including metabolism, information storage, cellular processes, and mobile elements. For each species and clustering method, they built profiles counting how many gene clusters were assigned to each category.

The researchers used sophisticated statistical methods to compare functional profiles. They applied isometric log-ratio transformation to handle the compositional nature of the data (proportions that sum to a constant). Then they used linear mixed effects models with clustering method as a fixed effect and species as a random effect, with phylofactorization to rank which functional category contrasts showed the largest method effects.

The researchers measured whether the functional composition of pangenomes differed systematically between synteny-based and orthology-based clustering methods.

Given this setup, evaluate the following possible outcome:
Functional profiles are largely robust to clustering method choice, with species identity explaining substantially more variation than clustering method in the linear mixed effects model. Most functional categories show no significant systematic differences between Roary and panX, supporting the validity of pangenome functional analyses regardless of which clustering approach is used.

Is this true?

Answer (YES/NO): NO